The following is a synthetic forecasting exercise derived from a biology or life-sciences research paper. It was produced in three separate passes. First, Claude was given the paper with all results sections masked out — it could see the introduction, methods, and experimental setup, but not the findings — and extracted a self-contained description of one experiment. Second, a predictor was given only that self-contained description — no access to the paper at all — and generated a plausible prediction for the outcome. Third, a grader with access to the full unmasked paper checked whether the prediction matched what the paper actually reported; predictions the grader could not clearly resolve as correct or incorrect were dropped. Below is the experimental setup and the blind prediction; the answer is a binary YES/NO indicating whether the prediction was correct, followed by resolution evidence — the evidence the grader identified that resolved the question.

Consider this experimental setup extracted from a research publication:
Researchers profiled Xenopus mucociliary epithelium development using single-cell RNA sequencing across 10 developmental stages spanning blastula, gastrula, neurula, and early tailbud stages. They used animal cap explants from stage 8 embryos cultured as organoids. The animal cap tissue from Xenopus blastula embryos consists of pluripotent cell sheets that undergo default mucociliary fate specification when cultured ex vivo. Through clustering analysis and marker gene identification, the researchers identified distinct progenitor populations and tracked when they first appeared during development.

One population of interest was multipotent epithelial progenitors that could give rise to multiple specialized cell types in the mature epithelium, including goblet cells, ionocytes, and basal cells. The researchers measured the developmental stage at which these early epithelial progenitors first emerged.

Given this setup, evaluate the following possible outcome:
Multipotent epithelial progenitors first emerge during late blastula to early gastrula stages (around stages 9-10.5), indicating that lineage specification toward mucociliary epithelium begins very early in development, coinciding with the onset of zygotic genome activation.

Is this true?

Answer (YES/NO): NO